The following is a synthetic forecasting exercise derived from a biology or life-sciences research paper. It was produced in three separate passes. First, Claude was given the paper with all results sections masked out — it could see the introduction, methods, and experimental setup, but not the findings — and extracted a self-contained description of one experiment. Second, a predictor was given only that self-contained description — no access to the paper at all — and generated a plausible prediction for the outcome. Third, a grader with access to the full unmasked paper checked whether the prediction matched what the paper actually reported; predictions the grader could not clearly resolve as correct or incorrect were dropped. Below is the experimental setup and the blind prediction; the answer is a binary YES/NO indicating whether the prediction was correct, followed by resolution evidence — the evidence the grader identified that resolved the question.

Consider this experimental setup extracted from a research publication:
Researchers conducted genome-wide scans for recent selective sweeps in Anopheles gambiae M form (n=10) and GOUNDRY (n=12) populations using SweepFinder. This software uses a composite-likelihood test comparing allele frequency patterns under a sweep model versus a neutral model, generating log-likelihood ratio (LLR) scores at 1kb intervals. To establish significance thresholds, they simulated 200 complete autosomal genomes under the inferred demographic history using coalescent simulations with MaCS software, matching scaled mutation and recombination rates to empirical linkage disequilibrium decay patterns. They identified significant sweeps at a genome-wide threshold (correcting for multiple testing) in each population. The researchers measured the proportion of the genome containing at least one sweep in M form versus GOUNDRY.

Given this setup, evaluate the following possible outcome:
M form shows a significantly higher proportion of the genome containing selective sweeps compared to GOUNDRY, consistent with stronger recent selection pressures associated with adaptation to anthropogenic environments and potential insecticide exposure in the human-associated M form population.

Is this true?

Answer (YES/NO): YES